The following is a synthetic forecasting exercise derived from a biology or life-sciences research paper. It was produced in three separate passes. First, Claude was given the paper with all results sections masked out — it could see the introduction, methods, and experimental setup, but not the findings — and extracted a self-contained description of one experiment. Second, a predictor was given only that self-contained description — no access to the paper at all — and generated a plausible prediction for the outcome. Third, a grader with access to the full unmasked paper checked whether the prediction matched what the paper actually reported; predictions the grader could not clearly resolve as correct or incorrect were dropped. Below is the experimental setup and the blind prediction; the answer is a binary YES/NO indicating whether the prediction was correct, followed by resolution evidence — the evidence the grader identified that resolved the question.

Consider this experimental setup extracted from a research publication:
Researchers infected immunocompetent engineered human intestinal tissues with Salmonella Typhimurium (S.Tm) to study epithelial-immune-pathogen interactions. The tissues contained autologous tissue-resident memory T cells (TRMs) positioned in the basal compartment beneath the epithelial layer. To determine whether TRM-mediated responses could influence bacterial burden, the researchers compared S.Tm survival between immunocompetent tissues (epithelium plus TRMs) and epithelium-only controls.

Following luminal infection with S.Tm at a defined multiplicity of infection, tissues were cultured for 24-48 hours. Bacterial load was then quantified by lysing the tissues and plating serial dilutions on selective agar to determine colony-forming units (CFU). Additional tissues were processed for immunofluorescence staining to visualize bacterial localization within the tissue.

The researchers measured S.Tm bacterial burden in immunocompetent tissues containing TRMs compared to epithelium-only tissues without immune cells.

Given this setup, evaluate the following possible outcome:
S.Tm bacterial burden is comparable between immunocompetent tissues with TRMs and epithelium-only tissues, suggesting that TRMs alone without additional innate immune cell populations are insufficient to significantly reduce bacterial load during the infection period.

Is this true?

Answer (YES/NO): YES